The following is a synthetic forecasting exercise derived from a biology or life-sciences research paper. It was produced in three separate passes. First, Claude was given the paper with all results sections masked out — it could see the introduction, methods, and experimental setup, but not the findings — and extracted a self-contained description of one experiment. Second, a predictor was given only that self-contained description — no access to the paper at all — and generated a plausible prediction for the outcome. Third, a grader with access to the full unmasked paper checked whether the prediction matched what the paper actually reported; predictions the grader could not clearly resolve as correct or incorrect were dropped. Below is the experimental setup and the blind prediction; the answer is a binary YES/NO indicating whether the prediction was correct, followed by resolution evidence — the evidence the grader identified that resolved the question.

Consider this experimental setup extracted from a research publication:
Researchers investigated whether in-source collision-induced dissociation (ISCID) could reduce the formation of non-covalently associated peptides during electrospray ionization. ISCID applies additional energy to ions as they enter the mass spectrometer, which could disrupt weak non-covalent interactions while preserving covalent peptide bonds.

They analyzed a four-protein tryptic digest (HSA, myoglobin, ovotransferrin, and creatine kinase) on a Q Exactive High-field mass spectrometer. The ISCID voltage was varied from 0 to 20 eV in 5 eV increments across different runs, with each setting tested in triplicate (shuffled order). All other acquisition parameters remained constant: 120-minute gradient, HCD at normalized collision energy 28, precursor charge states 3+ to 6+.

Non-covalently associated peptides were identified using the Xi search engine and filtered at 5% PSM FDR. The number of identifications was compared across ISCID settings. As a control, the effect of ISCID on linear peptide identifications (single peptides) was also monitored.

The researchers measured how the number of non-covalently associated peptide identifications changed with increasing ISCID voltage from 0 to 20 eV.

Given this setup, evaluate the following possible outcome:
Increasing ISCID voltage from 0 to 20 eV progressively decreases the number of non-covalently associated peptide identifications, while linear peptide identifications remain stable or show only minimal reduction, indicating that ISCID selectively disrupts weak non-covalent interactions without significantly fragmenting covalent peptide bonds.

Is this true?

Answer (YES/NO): YES